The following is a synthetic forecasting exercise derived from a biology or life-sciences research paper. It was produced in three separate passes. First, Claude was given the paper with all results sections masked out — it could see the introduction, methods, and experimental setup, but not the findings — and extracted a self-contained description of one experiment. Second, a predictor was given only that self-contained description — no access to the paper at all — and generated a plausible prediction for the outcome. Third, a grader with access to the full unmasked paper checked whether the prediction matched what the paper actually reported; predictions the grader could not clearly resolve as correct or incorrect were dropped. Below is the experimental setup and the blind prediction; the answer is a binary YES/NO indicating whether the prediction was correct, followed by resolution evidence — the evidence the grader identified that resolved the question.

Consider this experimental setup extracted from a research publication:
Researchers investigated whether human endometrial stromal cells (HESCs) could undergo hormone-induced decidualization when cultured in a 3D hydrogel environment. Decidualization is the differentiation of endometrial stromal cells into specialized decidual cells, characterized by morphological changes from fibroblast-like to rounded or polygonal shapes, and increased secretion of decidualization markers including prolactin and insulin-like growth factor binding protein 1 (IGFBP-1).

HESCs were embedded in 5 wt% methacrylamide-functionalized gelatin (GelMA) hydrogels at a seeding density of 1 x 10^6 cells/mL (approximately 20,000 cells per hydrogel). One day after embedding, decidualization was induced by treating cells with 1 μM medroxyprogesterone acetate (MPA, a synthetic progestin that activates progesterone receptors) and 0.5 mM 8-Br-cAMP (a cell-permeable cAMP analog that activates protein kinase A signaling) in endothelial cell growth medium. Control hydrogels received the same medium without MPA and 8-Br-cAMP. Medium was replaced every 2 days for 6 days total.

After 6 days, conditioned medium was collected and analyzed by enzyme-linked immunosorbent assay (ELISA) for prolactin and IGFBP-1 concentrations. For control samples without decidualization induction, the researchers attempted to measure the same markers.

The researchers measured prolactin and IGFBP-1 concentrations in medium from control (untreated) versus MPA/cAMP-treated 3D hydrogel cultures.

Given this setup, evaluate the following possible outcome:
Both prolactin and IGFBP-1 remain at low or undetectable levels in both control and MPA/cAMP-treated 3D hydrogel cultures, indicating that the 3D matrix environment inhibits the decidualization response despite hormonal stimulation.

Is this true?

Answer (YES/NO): NO